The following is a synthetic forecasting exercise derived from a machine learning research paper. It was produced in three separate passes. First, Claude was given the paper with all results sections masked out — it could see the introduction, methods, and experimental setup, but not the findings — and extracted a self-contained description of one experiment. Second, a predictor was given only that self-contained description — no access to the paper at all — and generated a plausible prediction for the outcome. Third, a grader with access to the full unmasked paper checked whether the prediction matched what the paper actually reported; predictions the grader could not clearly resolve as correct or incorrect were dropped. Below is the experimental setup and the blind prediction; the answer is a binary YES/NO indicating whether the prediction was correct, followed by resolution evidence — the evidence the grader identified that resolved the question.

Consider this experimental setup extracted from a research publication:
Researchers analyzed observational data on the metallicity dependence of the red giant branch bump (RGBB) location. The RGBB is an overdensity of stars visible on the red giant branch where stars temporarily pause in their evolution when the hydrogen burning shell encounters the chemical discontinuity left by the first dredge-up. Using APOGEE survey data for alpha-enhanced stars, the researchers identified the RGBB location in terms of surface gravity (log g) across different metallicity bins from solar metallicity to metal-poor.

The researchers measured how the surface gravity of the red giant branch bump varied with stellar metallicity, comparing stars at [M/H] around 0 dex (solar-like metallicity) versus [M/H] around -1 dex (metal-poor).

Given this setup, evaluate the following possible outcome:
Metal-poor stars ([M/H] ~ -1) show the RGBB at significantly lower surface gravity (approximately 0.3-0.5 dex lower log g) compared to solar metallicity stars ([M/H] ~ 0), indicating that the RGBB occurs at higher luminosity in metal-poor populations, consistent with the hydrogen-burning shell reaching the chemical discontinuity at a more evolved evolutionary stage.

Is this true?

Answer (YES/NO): NO